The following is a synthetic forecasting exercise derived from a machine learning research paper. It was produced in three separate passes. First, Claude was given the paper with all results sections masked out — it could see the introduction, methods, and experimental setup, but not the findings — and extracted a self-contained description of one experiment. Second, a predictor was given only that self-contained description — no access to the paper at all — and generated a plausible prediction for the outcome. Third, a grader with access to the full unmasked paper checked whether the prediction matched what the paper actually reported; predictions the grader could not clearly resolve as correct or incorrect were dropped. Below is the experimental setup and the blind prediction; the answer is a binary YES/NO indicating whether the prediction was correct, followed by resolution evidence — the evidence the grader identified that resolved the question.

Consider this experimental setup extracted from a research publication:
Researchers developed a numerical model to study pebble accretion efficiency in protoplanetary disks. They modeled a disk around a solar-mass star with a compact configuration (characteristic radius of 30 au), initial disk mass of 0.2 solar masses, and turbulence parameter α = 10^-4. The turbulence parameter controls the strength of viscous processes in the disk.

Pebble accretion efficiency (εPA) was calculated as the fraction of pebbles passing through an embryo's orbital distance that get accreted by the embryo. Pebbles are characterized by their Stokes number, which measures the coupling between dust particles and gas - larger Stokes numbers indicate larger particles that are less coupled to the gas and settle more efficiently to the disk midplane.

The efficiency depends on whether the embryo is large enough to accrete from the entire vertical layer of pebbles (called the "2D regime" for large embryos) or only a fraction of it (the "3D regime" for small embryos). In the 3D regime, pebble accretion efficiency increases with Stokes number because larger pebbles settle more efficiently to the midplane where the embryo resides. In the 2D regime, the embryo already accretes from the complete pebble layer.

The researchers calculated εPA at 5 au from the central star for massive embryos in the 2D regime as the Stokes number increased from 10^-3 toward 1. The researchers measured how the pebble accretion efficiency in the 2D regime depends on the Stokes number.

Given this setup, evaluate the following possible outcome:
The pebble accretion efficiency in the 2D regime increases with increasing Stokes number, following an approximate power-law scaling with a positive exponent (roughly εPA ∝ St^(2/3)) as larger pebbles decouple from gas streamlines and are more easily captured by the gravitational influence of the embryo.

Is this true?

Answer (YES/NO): NO